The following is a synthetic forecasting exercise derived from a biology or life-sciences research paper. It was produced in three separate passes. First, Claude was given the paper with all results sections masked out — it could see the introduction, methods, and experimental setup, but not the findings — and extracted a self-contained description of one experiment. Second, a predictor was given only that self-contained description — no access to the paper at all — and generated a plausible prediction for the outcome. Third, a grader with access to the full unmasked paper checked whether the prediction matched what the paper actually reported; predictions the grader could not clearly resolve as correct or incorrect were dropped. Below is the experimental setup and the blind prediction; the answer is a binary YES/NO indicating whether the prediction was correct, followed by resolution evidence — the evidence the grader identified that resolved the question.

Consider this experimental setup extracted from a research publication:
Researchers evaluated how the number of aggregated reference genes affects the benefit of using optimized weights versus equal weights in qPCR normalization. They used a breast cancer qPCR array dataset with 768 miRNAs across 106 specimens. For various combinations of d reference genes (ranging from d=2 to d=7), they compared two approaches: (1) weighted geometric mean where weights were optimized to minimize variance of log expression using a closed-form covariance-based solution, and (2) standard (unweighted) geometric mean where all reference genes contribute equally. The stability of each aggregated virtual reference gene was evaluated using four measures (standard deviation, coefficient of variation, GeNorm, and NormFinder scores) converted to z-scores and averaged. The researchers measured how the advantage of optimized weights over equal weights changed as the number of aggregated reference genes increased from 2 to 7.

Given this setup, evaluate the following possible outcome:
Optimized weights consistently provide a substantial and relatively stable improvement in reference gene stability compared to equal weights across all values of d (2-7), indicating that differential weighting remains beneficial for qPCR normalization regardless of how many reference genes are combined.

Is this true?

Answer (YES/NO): NO